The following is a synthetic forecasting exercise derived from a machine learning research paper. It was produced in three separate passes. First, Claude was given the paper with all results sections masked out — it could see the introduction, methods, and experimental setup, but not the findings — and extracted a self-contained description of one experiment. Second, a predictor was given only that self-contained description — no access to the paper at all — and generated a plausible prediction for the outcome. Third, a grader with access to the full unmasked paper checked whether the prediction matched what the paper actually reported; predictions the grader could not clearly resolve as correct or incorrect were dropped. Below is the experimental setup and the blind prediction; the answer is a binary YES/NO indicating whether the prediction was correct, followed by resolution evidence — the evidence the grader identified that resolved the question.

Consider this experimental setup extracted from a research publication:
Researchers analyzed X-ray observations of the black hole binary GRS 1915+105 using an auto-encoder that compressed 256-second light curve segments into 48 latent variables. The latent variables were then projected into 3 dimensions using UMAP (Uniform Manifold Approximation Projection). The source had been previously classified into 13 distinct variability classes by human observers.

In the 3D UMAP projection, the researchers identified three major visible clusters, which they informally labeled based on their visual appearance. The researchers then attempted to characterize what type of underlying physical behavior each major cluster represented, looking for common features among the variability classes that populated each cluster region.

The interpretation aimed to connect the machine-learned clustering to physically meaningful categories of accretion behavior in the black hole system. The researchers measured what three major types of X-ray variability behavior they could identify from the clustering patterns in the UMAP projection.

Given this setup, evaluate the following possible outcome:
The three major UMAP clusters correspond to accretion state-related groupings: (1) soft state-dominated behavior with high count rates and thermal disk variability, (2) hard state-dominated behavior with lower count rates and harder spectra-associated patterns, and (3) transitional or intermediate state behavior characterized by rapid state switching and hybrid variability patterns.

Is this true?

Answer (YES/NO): NO